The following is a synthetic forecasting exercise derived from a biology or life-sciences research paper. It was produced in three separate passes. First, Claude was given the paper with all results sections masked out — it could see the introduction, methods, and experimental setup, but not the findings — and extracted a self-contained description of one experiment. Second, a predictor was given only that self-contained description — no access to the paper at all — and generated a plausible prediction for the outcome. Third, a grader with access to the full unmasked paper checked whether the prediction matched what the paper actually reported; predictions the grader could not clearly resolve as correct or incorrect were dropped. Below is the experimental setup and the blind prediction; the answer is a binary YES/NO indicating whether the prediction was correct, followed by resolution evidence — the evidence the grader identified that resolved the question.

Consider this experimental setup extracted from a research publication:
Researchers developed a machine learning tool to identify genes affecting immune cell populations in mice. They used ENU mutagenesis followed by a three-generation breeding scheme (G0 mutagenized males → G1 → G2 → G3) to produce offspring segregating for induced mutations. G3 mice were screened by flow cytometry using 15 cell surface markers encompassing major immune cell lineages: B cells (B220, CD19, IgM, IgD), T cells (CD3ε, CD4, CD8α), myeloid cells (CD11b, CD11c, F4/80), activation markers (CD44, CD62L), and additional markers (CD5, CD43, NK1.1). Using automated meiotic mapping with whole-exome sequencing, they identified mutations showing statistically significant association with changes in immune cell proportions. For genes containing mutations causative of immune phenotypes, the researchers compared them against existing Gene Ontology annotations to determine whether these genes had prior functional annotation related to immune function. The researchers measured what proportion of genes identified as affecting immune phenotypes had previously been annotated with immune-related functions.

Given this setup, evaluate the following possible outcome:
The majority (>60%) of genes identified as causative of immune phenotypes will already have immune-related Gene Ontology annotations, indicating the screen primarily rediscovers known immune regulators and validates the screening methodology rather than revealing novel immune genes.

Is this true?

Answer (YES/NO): NO